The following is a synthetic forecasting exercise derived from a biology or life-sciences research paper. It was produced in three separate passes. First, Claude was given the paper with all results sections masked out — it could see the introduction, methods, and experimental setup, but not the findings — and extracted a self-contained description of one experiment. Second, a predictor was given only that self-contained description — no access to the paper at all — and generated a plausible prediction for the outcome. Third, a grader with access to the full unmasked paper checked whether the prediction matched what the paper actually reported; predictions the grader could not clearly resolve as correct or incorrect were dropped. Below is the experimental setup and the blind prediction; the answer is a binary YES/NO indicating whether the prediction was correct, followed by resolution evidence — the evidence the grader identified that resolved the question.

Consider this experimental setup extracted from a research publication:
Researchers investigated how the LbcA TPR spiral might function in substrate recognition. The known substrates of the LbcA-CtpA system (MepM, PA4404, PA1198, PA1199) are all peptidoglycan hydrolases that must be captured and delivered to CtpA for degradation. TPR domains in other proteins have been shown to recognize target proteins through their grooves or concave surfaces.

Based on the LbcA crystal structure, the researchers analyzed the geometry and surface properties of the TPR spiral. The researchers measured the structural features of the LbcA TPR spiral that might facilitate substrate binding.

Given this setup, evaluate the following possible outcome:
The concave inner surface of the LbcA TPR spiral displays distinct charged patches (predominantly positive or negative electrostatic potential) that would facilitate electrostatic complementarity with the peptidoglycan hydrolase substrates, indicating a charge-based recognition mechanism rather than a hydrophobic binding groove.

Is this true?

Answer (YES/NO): YES